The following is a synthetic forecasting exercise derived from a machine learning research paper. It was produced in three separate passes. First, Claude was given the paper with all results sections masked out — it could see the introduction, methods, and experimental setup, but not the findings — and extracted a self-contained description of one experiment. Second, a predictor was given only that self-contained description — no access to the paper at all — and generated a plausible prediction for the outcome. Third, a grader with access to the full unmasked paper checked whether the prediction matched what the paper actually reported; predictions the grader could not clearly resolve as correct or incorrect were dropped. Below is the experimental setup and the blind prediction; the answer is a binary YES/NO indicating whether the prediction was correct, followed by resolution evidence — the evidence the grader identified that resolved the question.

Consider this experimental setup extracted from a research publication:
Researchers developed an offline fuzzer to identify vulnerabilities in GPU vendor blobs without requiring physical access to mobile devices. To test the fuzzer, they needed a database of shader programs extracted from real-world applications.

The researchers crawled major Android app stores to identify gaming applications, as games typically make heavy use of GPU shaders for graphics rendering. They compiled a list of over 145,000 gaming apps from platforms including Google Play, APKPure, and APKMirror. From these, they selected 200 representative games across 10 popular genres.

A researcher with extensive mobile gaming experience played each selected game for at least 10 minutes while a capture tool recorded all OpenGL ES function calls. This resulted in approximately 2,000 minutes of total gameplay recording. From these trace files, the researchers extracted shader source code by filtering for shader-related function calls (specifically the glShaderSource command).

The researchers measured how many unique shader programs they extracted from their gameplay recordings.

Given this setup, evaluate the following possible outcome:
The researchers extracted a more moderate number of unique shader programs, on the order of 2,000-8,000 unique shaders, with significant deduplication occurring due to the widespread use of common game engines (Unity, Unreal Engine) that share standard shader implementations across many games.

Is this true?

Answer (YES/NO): NO